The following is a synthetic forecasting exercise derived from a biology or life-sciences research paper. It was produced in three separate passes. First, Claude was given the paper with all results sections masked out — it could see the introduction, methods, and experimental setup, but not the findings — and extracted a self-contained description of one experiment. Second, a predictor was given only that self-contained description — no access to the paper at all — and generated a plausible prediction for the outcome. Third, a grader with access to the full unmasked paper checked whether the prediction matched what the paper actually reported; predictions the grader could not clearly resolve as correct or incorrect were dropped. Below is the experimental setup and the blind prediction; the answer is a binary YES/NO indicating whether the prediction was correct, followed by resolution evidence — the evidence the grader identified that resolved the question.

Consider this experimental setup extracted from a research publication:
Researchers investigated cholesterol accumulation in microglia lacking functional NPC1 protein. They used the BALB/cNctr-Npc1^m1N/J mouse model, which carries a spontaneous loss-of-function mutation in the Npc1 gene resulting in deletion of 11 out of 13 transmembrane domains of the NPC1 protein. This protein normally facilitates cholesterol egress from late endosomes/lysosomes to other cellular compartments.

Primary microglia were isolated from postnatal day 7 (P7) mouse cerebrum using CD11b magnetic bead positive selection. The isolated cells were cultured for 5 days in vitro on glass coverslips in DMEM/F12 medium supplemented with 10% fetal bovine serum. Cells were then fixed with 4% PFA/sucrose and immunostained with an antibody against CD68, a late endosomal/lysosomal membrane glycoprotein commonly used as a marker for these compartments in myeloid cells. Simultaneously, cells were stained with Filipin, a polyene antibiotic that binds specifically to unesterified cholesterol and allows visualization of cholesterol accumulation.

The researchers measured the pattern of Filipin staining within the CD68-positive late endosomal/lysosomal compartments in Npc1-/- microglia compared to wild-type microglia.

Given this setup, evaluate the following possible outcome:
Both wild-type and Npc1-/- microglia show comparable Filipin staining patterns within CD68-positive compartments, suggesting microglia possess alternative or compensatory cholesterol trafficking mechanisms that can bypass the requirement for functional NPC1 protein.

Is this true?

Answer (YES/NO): NO